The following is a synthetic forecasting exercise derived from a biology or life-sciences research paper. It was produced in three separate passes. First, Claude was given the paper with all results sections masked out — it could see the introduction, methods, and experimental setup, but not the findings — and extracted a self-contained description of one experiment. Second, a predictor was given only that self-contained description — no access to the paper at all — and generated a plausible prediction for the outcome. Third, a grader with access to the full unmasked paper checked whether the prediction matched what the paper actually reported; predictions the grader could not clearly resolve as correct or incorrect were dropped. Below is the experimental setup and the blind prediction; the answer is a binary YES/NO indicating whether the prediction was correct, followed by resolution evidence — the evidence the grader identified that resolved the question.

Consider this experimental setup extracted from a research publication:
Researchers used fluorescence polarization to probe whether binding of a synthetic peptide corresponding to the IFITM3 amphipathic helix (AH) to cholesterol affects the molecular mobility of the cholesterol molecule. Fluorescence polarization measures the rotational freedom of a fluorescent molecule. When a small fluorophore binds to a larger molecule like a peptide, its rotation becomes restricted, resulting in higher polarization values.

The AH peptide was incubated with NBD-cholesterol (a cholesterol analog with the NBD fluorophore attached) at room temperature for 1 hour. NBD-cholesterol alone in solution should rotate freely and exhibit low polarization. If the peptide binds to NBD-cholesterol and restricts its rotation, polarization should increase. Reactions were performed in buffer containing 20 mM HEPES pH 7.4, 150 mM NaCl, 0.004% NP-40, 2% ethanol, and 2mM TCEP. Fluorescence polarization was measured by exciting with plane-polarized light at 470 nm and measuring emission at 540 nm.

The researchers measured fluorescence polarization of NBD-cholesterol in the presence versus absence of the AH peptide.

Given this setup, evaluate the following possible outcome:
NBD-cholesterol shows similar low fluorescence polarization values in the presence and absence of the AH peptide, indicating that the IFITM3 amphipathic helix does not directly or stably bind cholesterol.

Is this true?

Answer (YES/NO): NO